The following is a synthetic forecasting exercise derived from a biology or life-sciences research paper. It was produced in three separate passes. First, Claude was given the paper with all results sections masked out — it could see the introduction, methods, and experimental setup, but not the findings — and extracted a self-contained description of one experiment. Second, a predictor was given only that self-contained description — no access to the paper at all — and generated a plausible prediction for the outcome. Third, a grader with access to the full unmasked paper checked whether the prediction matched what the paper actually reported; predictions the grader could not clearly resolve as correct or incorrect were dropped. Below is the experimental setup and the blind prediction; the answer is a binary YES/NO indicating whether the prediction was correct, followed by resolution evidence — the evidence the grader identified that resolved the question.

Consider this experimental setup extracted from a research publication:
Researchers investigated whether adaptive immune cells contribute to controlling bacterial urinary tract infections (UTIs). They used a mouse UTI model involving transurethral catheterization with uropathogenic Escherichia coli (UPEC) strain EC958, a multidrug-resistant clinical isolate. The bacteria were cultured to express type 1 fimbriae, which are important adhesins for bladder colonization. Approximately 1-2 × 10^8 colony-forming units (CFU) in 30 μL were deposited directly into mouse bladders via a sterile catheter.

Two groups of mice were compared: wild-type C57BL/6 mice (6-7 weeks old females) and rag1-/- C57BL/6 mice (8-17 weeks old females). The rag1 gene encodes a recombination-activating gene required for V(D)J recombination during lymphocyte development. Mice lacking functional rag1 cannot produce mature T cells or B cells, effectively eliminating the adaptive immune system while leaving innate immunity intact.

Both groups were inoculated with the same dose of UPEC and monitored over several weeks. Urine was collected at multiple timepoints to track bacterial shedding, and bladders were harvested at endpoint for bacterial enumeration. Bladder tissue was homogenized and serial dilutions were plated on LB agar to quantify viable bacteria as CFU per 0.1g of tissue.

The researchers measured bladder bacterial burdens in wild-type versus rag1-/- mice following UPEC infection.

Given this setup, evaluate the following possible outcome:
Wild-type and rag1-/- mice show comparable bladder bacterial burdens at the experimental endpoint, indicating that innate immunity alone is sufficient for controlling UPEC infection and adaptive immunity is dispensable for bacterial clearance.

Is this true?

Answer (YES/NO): NO